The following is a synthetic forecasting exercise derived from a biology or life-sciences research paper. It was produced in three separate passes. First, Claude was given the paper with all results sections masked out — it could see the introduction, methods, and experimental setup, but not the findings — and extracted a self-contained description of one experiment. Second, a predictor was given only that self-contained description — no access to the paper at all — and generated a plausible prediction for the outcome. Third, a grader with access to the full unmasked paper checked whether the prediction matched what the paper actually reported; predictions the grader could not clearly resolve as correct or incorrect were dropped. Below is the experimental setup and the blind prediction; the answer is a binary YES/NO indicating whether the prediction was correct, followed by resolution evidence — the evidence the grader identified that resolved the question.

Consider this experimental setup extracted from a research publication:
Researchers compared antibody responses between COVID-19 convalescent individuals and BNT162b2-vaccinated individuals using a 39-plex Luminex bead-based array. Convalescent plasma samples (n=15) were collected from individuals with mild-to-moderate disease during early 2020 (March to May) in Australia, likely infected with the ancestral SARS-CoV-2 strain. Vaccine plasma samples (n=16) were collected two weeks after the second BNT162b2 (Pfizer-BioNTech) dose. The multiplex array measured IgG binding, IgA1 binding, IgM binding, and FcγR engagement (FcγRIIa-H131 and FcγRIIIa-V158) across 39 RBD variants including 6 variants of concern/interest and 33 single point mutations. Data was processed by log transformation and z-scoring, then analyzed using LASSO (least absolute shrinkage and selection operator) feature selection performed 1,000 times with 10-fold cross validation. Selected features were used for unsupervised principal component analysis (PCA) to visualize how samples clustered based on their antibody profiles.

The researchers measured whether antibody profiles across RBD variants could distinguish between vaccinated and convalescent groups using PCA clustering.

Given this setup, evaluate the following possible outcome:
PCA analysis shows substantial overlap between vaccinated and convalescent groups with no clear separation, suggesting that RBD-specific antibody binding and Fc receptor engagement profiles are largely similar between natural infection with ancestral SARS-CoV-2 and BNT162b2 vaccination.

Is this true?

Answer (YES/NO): NO